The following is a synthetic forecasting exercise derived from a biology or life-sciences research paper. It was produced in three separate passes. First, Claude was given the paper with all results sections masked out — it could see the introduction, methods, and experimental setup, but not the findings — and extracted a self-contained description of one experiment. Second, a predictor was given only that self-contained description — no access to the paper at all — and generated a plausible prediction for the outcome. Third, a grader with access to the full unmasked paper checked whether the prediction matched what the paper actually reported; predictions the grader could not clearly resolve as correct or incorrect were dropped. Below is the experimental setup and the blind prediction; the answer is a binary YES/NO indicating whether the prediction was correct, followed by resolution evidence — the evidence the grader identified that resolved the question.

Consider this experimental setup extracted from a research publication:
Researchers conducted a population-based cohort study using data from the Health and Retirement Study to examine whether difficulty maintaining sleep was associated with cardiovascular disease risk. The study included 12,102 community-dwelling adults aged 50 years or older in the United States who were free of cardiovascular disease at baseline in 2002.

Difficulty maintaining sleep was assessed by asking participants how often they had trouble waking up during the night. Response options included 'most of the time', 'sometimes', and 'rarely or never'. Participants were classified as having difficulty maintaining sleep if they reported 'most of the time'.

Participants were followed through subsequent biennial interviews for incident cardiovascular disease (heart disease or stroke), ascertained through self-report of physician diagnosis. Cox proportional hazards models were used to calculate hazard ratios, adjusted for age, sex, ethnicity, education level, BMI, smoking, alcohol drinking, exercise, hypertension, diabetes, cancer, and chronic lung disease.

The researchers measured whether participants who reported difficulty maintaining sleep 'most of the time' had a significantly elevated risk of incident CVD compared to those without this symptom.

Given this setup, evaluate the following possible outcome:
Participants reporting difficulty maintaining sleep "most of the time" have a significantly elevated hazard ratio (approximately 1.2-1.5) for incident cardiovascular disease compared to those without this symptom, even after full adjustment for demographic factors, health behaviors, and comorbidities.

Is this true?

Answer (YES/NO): NO